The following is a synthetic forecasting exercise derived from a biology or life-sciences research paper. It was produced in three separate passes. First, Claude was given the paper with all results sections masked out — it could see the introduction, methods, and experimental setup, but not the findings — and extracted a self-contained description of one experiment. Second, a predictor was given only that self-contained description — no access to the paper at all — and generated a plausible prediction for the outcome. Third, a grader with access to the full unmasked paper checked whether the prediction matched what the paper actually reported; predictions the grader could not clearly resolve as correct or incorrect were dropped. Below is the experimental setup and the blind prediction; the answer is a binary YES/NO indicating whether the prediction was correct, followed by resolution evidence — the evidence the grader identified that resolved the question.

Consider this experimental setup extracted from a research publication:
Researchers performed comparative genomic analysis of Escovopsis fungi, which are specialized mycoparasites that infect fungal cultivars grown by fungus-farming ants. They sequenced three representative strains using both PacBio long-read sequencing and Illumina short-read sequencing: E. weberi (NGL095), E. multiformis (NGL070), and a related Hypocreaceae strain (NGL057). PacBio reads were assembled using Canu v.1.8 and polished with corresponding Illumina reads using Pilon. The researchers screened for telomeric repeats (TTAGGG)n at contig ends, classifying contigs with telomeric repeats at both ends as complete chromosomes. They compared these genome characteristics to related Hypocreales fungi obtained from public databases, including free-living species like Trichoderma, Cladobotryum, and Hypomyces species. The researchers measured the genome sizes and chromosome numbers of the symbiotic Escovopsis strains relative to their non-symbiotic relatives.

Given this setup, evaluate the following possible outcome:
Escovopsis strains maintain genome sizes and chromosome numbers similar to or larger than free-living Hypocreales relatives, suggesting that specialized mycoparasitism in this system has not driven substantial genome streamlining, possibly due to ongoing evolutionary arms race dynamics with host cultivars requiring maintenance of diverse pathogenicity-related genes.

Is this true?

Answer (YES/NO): NO